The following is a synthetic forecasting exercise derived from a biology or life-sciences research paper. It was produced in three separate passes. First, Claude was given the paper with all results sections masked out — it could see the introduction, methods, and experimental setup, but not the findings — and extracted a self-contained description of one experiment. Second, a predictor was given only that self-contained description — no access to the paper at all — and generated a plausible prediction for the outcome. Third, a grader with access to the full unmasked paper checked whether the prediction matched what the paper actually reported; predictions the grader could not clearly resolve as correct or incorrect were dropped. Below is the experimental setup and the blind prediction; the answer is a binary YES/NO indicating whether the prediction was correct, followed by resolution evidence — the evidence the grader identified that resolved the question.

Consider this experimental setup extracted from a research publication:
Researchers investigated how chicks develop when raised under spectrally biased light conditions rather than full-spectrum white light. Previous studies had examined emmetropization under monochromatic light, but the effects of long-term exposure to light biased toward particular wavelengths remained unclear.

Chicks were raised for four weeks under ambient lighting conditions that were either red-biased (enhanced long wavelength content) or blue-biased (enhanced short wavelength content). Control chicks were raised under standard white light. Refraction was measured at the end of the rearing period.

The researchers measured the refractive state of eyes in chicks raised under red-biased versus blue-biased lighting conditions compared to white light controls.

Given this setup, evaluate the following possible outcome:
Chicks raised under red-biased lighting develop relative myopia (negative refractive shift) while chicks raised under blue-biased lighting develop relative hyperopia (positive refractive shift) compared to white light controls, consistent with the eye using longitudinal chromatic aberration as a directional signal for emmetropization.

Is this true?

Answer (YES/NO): YES